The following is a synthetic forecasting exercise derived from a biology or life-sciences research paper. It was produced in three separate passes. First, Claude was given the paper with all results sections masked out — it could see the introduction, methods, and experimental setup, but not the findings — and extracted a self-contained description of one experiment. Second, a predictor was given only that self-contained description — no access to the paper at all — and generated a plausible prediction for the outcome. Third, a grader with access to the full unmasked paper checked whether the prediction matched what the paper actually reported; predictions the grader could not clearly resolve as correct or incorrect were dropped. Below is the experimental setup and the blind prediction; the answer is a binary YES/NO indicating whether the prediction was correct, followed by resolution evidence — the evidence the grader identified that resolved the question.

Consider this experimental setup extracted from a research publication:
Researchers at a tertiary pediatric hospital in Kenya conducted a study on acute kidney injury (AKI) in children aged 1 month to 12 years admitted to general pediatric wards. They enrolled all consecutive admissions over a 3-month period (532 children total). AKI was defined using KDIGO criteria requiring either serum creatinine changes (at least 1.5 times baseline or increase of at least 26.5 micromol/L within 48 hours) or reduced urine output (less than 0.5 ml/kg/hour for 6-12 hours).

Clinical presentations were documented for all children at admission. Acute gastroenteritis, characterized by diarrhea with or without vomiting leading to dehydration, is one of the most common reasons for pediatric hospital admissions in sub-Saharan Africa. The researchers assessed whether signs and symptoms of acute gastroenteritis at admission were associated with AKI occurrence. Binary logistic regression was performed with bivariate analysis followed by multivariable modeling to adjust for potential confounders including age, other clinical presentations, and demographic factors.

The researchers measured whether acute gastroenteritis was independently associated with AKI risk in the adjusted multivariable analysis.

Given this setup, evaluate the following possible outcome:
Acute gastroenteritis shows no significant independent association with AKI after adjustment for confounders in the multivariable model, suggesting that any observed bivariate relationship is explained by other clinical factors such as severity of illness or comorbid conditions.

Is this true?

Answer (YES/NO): NO